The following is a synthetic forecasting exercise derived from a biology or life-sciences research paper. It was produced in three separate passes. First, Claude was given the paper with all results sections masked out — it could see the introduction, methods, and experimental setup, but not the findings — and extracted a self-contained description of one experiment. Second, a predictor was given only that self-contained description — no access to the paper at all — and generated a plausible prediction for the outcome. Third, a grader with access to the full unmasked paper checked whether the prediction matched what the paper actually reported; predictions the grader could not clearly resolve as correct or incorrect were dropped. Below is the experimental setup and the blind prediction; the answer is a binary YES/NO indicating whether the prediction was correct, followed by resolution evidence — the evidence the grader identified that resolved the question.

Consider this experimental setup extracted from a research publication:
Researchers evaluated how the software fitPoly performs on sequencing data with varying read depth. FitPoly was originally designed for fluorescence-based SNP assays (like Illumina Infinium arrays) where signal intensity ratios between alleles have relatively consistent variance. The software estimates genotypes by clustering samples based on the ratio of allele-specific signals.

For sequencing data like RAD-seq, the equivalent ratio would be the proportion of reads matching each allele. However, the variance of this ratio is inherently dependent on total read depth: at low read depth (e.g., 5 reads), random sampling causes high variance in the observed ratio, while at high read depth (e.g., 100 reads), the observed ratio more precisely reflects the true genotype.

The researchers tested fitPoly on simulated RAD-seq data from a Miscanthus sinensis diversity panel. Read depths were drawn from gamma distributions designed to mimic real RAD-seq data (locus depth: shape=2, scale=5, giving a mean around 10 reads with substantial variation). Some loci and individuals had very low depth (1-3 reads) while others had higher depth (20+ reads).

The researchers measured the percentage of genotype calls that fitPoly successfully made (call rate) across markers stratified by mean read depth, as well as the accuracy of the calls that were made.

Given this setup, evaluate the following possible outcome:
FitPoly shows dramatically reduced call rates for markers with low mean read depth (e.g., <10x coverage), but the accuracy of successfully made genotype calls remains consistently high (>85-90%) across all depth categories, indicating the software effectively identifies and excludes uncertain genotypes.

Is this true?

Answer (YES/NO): NO